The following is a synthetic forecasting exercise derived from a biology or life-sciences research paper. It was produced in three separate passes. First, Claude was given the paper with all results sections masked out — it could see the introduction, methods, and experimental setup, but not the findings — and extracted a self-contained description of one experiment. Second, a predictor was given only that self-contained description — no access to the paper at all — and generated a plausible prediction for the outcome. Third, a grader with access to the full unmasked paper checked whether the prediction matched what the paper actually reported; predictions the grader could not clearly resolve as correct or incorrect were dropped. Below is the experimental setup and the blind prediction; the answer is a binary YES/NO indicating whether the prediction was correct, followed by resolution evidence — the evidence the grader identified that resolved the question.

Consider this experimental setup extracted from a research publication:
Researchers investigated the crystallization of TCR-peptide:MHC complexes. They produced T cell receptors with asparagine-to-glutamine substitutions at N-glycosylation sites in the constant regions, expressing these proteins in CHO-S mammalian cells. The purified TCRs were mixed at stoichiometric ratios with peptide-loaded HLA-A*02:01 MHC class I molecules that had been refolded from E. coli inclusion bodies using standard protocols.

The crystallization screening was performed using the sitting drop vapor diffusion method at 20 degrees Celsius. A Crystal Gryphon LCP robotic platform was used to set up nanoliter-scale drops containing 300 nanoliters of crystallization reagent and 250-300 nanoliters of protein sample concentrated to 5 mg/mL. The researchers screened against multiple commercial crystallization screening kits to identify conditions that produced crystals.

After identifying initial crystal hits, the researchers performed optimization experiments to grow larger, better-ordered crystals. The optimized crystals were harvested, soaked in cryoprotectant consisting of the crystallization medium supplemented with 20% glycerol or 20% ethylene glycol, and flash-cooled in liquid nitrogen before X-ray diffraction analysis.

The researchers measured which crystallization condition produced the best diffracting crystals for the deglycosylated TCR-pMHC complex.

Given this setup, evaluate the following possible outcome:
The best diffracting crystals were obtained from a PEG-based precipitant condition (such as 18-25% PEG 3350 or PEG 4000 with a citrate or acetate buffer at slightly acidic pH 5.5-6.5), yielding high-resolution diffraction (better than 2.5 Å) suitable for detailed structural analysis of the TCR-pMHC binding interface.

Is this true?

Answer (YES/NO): NO